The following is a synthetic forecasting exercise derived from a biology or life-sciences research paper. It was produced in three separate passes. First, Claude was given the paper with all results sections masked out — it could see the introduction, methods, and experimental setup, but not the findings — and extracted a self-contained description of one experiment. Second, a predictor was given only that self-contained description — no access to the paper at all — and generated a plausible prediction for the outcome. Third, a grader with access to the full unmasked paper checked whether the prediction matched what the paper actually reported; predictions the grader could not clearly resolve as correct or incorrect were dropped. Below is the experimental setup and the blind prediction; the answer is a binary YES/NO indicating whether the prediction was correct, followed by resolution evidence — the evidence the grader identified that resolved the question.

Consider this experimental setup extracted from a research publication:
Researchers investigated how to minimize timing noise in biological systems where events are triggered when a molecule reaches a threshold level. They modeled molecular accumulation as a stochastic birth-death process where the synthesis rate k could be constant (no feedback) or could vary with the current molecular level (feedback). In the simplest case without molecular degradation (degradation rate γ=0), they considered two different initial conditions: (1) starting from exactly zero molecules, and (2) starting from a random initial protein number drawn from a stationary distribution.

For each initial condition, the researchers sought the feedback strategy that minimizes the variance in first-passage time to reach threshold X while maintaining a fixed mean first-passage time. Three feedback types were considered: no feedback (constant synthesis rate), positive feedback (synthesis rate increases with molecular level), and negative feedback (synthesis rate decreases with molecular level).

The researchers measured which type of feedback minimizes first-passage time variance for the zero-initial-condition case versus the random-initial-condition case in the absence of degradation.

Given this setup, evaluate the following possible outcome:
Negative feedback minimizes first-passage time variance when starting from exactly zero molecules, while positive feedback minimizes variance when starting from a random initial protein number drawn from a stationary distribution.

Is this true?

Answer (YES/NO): NO